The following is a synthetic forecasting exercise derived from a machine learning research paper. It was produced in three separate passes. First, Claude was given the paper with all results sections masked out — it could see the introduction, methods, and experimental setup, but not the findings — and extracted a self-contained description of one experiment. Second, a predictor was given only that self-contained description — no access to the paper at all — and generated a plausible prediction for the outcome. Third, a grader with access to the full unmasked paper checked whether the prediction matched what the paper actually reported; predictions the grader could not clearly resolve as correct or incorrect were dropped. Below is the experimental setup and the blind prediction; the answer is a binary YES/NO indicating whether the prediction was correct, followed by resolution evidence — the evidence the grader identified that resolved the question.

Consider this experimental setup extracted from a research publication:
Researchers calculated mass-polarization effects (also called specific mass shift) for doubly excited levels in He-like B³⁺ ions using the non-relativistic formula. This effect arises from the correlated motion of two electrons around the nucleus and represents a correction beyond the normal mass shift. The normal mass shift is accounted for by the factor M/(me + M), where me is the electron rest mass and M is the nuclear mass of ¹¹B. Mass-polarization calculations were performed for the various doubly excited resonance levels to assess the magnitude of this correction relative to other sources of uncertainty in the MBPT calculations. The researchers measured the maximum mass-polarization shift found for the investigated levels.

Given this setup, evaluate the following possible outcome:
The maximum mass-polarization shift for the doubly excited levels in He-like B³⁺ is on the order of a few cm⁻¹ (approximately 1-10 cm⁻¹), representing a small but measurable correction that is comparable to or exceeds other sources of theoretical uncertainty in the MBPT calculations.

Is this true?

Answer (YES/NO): NO